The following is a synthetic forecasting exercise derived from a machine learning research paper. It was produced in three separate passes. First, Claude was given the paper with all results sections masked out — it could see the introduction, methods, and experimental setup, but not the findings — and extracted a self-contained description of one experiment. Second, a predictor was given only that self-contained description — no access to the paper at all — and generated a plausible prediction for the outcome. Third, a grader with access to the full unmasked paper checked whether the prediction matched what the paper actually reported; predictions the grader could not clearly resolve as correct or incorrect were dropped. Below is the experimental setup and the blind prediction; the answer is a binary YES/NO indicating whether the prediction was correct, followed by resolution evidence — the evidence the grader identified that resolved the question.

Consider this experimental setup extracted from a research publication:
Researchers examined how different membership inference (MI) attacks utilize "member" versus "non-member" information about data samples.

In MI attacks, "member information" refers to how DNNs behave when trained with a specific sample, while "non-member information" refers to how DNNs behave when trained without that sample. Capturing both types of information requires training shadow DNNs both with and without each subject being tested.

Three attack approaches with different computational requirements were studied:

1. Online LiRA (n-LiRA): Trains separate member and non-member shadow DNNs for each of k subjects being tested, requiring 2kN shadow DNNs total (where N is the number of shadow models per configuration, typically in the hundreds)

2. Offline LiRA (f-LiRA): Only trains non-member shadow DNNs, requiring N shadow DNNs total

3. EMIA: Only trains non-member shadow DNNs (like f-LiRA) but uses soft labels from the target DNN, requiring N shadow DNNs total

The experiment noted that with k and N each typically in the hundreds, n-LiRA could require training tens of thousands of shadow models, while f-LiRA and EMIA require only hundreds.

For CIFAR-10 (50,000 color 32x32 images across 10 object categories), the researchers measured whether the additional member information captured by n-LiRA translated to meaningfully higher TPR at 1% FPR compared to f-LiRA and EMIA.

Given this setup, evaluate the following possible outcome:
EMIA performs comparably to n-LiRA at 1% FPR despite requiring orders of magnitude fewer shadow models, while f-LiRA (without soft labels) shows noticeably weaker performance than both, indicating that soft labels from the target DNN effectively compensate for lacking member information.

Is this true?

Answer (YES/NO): NO